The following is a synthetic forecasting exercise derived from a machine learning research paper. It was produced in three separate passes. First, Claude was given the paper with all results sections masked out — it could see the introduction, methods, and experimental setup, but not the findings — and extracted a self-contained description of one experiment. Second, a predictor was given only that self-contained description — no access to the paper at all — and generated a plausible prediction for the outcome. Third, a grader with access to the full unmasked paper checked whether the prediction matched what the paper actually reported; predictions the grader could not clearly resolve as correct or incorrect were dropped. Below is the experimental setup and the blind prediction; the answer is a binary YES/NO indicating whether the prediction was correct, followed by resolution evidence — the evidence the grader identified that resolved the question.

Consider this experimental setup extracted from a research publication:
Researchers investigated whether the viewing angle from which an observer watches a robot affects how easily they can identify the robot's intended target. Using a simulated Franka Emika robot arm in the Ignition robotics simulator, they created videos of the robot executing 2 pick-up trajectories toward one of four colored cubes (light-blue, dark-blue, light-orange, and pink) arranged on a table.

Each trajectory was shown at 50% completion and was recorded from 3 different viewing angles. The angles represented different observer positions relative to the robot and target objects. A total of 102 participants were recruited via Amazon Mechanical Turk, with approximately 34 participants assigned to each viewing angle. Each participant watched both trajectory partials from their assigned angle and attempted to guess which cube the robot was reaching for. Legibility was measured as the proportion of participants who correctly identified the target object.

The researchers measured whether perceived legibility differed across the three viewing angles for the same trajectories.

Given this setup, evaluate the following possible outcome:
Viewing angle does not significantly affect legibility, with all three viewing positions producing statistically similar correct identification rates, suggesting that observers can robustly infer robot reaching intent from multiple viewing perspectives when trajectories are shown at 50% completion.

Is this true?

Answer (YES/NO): NO